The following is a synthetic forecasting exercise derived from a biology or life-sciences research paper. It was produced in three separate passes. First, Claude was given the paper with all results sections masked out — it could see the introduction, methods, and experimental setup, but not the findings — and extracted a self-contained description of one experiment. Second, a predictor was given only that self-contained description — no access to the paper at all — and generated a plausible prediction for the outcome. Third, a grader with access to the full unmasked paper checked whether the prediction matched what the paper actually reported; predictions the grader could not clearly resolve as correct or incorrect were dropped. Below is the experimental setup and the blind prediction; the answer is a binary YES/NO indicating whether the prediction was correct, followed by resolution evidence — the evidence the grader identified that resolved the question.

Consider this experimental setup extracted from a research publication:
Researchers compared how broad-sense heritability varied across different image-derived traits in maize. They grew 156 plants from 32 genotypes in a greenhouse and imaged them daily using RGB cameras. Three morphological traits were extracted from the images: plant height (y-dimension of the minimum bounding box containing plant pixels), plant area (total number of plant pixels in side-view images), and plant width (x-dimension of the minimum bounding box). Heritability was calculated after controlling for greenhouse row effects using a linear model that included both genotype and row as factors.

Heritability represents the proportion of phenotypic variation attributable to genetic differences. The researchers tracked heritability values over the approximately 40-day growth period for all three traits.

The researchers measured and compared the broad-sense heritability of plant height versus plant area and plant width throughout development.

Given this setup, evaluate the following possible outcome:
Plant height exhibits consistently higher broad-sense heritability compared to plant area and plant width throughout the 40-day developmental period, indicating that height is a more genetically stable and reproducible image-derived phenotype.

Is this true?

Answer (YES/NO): YES